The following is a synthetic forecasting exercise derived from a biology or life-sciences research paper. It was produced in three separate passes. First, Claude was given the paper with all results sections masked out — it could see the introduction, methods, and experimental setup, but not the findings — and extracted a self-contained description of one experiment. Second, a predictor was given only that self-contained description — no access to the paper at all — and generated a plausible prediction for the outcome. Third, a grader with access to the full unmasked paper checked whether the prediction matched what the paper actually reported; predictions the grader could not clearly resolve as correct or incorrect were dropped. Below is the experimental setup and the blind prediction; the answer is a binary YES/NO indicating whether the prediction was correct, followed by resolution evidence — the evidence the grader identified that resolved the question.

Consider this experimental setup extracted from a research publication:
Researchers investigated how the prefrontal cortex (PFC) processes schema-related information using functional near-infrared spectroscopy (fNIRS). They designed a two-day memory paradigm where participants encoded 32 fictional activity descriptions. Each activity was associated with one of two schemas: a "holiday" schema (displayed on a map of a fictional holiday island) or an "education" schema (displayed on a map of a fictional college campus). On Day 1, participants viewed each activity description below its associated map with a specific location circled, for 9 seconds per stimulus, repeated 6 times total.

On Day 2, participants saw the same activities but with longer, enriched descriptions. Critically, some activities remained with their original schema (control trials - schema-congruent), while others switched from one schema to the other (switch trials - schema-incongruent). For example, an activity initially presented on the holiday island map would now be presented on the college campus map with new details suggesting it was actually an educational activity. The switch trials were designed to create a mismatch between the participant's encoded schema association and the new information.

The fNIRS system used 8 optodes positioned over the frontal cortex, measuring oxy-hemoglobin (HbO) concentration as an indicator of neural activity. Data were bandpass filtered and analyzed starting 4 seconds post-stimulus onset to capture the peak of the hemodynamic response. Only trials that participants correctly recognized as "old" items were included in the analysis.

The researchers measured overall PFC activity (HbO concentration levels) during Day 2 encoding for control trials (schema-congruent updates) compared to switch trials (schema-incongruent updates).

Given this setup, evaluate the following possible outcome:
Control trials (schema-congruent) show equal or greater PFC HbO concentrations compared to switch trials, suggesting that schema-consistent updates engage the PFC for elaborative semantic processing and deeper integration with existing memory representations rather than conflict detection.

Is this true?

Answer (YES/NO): YES